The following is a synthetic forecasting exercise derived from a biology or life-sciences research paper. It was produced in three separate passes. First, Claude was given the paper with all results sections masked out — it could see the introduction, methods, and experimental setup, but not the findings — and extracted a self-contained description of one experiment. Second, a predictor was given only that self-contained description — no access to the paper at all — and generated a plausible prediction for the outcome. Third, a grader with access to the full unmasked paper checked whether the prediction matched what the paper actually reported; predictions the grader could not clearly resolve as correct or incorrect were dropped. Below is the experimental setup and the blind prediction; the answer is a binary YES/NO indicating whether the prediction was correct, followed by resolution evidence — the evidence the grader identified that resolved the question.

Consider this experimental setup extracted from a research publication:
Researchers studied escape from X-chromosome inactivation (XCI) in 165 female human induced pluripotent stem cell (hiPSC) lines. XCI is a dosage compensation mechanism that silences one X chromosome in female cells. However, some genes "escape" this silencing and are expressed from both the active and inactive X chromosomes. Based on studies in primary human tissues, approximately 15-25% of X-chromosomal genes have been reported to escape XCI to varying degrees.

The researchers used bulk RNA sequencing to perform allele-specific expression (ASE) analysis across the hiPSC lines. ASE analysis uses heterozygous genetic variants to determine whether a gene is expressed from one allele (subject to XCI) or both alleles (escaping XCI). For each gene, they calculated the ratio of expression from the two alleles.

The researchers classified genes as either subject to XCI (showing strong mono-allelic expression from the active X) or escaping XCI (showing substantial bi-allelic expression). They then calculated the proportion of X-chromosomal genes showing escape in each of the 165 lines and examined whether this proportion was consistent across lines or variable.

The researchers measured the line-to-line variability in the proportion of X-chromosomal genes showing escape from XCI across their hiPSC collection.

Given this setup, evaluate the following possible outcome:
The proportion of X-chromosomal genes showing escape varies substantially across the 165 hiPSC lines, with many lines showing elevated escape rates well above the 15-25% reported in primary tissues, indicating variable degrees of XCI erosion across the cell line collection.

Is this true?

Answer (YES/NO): YES